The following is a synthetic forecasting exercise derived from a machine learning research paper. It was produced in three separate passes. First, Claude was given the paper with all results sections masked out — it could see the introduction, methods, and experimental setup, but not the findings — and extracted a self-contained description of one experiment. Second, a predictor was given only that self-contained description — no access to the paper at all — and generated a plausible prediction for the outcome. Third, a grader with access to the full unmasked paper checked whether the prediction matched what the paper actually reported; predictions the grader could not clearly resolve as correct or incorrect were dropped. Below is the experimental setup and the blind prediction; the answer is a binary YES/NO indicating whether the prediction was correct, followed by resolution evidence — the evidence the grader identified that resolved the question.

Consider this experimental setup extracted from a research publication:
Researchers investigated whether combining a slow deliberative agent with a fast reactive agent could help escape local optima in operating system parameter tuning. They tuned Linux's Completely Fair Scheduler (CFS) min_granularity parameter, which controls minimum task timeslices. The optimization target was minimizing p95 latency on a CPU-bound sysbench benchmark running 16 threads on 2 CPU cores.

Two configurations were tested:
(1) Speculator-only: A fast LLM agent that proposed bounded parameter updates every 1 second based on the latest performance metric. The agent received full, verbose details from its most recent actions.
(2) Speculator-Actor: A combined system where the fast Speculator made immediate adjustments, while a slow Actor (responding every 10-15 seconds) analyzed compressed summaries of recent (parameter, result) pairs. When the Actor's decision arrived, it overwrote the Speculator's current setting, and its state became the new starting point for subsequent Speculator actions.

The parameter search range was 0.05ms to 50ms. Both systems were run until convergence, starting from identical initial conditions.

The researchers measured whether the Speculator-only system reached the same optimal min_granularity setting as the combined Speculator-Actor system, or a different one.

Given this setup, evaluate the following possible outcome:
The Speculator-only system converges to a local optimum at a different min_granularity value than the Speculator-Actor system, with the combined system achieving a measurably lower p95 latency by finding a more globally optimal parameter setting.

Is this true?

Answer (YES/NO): YES